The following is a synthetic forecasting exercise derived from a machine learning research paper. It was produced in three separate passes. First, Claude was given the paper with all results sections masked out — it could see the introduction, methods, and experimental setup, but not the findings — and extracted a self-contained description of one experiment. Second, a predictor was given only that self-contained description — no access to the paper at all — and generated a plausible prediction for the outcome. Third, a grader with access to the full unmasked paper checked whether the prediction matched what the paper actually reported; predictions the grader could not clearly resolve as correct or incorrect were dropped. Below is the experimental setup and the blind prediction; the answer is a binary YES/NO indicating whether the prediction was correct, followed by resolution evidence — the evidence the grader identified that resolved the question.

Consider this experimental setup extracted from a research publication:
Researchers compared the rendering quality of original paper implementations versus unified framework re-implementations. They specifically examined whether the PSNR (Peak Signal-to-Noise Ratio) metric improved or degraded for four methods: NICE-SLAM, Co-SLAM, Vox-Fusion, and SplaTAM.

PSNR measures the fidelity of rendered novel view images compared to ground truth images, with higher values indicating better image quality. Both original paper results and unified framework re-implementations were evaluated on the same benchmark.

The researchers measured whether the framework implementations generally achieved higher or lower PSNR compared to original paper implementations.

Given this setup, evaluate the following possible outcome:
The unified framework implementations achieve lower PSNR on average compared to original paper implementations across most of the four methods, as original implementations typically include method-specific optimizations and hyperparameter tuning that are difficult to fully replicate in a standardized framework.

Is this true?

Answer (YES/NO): NO